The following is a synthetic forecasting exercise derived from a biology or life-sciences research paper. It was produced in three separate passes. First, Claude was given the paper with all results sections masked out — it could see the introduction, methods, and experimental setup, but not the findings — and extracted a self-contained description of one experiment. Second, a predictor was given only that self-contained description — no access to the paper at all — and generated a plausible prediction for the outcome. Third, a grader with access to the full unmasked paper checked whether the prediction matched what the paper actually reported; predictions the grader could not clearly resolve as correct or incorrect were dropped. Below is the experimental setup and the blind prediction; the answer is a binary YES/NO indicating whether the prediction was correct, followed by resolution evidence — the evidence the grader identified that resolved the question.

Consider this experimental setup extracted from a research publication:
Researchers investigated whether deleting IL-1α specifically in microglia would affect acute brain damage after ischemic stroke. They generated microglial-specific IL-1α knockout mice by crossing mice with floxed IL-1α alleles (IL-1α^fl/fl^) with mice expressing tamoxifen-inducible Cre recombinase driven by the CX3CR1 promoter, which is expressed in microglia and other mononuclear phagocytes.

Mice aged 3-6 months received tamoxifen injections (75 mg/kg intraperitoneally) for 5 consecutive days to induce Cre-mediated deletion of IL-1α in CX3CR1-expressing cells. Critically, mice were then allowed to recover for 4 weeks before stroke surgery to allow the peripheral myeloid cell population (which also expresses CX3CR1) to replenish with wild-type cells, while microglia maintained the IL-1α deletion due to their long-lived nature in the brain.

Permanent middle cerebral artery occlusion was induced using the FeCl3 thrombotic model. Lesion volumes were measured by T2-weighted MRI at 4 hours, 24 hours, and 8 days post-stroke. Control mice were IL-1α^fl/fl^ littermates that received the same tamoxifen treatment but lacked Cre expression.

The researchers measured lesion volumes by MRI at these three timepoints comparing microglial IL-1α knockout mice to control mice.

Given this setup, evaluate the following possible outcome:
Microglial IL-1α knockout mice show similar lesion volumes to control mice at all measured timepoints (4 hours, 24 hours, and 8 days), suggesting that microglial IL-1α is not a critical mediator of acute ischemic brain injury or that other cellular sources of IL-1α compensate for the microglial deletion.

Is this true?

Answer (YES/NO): YES